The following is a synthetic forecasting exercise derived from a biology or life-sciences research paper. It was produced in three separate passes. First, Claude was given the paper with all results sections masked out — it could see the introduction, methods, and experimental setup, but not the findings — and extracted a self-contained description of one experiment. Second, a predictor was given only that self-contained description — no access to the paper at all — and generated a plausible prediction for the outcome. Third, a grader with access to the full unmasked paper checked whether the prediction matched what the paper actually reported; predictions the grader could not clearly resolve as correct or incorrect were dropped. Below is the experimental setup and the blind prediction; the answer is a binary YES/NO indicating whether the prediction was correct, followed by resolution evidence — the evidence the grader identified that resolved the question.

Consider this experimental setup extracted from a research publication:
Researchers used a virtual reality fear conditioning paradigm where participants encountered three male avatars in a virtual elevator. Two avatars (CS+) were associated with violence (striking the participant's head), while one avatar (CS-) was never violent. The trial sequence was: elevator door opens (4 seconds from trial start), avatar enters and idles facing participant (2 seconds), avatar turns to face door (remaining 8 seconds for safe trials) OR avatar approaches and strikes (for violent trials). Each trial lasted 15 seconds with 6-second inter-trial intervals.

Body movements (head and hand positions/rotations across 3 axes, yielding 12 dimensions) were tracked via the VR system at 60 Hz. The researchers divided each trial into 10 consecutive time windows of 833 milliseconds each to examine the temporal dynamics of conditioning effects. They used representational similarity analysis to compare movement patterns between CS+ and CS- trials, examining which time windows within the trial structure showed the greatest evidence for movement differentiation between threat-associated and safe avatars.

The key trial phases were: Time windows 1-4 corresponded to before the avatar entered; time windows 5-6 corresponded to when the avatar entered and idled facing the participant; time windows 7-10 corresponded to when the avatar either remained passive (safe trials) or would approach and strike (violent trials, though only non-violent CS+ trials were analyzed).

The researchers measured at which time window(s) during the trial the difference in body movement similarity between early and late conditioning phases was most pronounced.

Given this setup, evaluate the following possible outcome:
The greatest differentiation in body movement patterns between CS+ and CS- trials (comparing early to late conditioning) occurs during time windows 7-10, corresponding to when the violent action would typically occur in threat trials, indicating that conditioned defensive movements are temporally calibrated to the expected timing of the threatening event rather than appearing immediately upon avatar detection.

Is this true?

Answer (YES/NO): NO